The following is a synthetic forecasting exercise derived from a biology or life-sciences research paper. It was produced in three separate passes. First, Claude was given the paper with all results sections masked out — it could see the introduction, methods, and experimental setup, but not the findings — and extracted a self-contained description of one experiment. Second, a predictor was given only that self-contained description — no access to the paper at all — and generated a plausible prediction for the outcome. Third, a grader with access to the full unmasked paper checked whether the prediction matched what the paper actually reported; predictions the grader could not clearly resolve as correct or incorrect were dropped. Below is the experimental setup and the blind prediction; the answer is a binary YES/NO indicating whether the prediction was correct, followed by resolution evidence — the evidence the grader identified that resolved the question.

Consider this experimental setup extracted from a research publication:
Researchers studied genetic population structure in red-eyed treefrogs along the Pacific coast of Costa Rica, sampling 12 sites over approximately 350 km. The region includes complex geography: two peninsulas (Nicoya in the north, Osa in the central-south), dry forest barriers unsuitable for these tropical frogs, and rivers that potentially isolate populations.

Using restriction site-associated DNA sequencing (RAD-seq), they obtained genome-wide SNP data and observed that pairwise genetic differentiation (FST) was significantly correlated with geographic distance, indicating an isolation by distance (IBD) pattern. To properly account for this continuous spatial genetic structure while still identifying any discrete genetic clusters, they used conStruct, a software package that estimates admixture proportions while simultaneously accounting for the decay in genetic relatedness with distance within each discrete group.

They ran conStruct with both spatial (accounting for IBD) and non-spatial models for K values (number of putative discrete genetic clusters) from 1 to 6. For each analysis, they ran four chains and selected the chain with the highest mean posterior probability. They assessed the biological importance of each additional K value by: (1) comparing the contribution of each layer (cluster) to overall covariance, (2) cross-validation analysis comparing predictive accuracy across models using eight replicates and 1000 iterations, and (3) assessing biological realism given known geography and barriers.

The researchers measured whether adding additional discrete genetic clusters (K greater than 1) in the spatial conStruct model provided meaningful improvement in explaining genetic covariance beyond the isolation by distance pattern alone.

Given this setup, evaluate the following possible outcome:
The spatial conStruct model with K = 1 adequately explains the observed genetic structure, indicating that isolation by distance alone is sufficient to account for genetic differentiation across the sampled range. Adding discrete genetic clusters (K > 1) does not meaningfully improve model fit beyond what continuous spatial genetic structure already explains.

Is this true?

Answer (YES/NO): YES